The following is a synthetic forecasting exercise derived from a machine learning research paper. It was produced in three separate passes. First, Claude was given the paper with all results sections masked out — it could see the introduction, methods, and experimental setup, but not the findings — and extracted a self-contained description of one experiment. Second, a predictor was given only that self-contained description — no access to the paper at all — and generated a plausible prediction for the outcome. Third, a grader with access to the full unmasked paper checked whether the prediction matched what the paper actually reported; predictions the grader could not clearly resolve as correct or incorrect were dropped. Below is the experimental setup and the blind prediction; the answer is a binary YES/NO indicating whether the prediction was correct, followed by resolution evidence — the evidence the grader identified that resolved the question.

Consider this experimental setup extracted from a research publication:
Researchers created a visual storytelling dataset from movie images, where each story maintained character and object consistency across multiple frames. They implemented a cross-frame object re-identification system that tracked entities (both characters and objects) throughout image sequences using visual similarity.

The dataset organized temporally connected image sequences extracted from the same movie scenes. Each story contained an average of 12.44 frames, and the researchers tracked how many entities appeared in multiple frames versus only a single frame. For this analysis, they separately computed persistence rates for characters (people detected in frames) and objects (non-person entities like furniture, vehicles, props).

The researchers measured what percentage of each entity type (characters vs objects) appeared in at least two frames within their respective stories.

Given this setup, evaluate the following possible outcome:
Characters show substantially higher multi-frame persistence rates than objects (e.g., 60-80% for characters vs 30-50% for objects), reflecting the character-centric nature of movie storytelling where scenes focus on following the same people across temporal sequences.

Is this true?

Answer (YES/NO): NO